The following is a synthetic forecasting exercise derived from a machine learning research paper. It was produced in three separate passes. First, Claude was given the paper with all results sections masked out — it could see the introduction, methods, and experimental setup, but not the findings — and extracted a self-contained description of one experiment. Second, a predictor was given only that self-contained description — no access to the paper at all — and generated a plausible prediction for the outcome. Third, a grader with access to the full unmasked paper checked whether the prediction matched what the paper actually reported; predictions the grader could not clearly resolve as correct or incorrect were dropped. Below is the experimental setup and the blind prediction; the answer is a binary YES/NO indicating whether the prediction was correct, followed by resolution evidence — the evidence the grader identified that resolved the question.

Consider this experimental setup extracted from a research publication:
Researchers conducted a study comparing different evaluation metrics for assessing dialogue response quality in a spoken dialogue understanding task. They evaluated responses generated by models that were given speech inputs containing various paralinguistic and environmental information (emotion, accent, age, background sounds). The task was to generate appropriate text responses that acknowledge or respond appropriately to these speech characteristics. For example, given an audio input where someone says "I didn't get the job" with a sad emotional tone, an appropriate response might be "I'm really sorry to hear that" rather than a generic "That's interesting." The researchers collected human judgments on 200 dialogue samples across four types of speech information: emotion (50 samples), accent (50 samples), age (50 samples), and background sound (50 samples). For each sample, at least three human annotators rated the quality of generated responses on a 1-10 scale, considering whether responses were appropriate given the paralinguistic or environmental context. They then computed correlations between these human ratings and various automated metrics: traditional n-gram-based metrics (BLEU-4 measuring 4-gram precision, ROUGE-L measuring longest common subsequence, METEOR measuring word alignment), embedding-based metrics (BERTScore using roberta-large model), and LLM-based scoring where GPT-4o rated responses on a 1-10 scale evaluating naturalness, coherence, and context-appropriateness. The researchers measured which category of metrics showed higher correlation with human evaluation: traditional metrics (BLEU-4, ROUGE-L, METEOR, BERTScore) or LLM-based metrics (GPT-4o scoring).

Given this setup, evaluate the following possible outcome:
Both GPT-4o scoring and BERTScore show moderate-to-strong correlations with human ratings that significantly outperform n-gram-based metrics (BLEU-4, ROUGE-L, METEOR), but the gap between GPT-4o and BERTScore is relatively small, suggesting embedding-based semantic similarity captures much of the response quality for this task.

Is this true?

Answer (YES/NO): NO